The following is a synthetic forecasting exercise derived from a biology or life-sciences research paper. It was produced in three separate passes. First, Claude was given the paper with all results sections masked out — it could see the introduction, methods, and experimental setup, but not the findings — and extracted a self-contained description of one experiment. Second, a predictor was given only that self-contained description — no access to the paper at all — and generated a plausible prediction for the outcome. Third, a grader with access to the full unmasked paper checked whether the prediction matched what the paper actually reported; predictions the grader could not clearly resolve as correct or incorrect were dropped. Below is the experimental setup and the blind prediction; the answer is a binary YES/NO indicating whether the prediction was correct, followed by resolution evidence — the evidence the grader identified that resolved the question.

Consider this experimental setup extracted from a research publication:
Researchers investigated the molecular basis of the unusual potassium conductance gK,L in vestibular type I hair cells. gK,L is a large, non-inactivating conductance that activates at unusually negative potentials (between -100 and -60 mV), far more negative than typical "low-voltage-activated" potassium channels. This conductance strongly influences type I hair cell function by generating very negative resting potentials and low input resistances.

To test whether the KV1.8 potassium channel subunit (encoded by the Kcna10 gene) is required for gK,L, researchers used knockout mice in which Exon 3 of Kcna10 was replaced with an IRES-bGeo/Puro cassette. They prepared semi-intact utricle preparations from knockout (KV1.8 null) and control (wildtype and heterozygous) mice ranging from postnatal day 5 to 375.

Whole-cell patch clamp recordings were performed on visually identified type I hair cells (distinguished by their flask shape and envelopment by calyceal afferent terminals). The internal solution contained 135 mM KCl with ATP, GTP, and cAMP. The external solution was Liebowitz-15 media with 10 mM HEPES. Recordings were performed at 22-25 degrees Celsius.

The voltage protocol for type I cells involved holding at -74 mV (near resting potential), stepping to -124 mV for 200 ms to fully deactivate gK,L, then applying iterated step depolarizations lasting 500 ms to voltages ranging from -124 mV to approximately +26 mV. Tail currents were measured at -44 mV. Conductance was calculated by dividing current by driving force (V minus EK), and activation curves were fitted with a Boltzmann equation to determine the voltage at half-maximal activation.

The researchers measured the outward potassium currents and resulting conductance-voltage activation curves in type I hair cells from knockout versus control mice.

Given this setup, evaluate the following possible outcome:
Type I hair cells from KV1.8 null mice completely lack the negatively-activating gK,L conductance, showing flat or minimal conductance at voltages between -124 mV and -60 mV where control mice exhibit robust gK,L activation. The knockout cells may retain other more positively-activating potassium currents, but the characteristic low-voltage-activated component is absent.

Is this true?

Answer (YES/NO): YES